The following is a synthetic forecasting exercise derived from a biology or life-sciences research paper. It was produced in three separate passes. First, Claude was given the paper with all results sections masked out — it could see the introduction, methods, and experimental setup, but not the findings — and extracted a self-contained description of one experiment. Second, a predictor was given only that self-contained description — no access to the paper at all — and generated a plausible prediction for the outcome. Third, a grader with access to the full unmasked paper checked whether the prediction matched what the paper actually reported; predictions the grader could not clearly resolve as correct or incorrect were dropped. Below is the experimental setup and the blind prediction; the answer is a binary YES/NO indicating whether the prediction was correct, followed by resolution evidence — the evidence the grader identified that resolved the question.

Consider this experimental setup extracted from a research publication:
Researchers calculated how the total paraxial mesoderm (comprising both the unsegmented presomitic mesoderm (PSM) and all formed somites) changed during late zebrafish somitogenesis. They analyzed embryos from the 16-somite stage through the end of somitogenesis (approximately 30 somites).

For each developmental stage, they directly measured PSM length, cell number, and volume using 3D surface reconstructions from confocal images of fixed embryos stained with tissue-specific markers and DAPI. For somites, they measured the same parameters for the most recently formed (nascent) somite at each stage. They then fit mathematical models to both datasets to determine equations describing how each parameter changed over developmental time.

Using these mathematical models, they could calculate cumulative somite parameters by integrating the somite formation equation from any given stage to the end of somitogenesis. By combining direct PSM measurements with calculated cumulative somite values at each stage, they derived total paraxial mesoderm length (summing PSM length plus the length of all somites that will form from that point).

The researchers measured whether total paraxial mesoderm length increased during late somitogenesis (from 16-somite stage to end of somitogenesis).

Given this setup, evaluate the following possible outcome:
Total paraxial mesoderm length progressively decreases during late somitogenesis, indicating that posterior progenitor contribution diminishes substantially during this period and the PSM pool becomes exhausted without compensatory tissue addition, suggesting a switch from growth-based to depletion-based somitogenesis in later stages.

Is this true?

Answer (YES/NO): NO